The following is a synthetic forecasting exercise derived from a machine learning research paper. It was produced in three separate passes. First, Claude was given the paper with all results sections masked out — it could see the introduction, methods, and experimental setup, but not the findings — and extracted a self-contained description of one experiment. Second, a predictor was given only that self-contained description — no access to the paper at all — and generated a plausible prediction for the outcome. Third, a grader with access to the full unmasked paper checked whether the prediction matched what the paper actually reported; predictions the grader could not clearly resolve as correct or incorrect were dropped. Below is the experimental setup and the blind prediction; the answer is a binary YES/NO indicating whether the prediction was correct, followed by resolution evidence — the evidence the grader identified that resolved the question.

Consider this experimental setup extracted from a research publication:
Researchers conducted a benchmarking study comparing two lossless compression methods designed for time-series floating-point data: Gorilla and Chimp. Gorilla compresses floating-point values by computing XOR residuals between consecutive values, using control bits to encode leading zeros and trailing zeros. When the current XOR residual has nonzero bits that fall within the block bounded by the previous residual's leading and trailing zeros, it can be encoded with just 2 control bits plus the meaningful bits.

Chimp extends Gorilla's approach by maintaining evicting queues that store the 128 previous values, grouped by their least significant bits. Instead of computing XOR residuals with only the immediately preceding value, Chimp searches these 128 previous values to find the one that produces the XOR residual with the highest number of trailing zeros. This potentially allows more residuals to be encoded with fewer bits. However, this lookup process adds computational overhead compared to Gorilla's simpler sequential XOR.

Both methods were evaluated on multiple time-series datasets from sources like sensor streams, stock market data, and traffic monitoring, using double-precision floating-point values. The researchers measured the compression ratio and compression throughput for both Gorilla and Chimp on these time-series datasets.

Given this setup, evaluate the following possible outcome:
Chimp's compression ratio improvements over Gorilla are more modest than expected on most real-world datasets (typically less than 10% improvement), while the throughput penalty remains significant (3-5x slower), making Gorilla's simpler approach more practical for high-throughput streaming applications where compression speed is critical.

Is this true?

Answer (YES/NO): NO